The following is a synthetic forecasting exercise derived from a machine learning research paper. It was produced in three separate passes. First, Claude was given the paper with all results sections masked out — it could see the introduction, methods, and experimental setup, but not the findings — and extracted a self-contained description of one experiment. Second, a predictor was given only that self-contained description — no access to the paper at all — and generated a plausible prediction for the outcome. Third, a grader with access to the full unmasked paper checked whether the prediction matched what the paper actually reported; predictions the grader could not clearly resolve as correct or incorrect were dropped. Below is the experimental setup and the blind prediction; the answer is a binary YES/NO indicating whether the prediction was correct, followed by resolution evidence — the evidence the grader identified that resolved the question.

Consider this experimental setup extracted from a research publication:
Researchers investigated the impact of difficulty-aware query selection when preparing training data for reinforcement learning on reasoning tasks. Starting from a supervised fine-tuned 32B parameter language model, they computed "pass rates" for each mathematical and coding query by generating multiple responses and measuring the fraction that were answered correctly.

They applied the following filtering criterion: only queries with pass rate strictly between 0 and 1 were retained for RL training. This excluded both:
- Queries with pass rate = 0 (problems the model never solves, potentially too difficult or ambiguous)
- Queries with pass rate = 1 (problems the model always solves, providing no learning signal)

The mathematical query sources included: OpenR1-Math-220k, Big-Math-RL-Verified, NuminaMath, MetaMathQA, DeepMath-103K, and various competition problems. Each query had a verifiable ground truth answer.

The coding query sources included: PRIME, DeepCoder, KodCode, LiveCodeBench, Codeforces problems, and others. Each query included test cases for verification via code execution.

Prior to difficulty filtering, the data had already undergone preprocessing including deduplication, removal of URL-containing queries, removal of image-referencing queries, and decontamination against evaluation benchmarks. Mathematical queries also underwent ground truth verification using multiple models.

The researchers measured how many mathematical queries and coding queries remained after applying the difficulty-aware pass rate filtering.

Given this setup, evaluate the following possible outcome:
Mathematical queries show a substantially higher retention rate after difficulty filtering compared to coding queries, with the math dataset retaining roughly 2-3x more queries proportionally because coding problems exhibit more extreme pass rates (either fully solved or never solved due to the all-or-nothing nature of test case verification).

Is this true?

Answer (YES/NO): NO